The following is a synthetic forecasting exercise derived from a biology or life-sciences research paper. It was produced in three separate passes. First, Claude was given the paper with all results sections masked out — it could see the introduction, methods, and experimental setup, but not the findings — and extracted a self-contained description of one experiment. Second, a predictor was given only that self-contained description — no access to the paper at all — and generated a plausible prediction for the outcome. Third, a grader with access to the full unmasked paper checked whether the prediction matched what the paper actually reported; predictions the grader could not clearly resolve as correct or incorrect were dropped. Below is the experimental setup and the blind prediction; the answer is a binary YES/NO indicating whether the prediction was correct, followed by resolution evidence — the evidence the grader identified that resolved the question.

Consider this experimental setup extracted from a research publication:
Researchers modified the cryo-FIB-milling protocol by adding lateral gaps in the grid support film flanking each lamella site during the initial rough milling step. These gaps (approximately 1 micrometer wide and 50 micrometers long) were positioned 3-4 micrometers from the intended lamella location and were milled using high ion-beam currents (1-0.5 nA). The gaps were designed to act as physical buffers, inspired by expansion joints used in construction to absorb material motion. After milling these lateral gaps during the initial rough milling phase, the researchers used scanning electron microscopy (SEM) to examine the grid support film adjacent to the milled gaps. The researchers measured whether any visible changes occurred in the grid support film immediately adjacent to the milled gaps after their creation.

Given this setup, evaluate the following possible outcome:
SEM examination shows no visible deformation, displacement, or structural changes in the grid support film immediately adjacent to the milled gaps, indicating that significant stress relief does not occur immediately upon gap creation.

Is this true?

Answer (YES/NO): NO